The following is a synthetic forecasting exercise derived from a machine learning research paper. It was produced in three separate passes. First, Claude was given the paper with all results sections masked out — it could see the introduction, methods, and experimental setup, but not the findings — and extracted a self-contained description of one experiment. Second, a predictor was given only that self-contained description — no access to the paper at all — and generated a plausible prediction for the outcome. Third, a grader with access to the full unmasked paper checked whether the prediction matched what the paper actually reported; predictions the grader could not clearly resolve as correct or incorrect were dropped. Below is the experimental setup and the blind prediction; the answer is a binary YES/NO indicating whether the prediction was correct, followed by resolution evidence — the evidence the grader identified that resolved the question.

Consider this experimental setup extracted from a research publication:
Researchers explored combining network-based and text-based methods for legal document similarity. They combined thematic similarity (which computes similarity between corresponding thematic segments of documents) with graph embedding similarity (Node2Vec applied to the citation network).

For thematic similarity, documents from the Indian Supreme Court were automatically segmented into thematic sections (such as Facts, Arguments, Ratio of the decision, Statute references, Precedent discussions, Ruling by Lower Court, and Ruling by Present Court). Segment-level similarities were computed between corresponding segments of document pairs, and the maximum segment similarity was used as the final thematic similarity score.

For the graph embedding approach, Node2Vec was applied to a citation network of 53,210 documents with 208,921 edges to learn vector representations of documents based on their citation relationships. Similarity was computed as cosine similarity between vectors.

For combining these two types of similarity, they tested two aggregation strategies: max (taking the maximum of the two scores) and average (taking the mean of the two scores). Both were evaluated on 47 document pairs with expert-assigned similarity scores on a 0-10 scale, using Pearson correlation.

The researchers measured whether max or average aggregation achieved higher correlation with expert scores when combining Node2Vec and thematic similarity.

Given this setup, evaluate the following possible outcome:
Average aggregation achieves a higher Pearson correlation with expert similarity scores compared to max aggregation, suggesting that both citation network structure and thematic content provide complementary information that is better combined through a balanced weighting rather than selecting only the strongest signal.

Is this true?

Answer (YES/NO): YES